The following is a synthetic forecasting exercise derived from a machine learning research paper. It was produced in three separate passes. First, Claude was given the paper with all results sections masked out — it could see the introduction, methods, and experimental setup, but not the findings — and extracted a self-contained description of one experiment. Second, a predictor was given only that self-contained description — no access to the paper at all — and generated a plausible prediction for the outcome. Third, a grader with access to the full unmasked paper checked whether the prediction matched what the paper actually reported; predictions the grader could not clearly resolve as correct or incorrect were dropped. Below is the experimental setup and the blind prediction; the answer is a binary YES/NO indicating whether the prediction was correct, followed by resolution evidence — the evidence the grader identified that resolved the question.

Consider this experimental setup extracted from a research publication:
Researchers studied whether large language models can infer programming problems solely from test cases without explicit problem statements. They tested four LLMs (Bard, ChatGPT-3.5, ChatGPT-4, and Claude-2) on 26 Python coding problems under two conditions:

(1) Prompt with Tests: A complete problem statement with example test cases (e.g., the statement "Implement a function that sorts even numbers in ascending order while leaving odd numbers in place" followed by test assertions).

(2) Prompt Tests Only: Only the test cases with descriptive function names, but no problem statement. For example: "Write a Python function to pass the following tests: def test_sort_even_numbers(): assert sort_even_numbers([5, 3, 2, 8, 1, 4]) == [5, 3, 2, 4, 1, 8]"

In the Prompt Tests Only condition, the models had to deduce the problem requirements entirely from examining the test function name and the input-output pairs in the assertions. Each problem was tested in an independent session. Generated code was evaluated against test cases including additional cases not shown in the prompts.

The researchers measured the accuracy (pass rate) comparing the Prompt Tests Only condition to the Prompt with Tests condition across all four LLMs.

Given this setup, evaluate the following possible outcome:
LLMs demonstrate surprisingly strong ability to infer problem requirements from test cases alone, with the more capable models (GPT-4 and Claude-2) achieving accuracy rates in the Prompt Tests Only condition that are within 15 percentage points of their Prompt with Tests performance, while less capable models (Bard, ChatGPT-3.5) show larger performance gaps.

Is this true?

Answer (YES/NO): NO